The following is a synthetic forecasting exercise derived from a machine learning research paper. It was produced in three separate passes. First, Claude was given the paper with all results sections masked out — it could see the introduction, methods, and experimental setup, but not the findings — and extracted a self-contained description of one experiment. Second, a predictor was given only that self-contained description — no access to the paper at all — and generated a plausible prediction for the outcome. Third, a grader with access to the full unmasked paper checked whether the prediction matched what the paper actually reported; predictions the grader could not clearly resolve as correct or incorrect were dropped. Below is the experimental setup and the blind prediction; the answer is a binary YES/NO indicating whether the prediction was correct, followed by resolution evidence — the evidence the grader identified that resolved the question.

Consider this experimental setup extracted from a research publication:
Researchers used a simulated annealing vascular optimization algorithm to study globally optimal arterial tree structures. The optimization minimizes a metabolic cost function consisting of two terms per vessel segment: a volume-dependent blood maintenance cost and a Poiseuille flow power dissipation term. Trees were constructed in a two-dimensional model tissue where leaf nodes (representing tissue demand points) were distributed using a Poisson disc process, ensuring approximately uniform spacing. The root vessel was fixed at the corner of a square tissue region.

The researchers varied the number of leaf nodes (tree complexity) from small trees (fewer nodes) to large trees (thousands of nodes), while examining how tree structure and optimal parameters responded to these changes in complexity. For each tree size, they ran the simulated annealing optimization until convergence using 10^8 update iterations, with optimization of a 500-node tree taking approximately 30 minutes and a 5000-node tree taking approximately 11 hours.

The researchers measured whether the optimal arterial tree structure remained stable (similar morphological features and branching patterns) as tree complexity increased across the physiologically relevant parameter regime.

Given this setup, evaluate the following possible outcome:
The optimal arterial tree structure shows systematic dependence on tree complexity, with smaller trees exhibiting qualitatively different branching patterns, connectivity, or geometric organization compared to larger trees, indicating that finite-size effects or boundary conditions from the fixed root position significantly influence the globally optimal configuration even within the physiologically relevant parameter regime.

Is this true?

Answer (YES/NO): NO